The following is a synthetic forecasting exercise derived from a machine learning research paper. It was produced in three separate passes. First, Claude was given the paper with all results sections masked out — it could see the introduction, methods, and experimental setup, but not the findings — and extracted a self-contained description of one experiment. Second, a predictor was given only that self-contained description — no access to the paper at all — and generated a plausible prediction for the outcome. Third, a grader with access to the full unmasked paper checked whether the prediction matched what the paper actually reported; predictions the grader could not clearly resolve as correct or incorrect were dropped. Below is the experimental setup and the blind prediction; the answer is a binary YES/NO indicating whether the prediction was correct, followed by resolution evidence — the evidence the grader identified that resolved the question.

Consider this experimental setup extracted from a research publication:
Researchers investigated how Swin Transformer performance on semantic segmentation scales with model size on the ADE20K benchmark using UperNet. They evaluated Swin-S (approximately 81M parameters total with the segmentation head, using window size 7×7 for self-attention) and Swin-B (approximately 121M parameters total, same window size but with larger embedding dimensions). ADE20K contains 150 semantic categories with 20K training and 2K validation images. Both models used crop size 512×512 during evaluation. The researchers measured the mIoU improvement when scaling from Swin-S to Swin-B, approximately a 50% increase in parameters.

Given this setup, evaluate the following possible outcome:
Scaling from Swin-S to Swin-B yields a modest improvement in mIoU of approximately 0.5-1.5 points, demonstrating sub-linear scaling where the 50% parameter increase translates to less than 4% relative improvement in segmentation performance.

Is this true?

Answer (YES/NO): YES